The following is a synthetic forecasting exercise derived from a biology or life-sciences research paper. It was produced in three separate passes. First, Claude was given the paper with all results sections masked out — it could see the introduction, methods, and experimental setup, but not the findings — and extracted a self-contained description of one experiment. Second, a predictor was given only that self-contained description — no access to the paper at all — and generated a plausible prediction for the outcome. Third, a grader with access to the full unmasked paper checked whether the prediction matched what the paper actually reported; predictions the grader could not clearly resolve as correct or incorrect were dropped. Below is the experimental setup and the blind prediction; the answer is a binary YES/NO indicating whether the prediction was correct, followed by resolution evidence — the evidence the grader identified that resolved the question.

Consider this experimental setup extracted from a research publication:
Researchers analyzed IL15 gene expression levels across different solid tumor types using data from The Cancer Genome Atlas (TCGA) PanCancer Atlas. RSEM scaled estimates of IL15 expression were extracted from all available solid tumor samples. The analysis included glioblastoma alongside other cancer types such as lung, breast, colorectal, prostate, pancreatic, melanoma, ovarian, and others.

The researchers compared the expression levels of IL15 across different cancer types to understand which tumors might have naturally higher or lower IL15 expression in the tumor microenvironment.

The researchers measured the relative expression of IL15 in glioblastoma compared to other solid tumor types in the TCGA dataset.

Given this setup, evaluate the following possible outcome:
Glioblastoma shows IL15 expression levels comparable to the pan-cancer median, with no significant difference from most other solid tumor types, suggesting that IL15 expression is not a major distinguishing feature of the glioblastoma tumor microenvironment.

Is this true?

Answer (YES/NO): NO